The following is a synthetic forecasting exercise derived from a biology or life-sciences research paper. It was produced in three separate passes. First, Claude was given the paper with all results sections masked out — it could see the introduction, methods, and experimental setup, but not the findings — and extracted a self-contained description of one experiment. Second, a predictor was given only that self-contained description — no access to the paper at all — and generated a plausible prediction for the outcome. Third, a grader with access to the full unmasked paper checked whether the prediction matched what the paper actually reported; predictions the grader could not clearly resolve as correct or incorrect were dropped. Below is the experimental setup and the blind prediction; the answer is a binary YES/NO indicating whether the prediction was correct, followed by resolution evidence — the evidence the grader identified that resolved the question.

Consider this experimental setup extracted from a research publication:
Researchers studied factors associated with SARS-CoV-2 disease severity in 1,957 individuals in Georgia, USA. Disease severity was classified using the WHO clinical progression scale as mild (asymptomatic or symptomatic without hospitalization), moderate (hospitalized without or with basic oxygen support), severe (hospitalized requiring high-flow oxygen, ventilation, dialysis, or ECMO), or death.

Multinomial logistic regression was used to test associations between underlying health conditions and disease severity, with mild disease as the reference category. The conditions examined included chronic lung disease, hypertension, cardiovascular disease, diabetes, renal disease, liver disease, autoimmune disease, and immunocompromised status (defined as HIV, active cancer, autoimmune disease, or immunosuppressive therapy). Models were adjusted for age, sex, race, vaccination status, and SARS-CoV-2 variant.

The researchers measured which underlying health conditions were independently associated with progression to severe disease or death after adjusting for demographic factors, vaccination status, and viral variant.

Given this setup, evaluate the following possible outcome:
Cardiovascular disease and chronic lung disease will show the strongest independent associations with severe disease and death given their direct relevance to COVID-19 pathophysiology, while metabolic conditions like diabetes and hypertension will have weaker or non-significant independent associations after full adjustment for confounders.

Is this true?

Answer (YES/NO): NO